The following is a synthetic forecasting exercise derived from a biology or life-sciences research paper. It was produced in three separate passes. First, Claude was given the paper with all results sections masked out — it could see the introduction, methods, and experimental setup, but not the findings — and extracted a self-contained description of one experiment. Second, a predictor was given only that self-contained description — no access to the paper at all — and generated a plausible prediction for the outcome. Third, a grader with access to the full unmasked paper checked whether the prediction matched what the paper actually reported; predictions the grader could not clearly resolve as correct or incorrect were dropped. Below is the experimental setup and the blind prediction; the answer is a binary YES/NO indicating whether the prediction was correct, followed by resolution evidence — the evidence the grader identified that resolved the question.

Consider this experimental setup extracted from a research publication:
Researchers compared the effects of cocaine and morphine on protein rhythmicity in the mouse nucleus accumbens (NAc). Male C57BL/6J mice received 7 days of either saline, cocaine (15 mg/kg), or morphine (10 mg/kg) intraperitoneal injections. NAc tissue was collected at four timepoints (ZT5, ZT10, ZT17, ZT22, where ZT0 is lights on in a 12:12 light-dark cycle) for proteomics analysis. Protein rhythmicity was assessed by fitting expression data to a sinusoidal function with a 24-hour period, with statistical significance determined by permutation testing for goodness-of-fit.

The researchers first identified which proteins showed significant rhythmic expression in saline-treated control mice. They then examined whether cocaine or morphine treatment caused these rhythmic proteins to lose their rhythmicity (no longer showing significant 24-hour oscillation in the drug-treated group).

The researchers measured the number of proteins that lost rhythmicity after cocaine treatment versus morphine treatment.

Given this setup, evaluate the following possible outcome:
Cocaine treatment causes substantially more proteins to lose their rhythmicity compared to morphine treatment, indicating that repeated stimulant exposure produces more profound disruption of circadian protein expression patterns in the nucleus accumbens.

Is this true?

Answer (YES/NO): NO